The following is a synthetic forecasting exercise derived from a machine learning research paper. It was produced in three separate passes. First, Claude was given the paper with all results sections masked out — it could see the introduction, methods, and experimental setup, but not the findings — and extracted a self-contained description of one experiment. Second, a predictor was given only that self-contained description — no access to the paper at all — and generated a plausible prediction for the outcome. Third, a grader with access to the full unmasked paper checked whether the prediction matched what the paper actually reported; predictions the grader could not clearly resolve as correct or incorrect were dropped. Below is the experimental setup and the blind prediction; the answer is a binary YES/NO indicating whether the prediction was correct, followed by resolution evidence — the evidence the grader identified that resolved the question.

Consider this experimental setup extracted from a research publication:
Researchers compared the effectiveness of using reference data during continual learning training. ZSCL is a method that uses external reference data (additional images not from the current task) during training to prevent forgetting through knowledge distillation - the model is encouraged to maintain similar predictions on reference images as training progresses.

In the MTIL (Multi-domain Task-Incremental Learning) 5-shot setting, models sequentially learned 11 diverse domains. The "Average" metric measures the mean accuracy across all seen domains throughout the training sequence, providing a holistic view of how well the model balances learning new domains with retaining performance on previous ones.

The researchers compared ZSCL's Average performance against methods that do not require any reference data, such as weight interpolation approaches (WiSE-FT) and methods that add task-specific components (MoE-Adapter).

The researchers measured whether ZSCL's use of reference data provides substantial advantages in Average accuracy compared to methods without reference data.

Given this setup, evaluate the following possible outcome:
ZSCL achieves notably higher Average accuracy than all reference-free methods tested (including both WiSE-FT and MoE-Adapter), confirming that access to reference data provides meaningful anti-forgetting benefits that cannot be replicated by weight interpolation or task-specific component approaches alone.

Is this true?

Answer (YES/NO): NO